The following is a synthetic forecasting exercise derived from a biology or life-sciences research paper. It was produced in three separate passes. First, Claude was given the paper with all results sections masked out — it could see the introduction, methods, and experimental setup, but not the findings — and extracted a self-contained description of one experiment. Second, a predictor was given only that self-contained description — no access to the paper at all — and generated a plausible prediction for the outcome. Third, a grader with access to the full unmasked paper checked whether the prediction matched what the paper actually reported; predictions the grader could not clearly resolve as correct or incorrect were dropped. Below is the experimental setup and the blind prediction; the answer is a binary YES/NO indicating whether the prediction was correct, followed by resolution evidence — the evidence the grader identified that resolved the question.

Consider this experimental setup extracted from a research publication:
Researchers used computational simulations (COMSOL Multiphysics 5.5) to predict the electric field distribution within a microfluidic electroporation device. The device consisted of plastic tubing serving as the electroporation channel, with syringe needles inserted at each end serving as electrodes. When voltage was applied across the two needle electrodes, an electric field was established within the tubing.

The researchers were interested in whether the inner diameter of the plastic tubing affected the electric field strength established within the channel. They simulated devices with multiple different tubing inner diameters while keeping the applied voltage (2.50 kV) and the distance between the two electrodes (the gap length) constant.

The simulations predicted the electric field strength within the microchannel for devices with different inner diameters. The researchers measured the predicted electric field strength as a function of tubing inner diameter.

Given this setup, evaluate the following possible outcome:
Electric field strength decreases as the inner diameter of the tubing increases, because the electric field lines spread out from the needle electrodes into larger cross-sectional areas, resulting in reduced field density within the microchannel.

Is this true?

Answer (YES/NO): NO